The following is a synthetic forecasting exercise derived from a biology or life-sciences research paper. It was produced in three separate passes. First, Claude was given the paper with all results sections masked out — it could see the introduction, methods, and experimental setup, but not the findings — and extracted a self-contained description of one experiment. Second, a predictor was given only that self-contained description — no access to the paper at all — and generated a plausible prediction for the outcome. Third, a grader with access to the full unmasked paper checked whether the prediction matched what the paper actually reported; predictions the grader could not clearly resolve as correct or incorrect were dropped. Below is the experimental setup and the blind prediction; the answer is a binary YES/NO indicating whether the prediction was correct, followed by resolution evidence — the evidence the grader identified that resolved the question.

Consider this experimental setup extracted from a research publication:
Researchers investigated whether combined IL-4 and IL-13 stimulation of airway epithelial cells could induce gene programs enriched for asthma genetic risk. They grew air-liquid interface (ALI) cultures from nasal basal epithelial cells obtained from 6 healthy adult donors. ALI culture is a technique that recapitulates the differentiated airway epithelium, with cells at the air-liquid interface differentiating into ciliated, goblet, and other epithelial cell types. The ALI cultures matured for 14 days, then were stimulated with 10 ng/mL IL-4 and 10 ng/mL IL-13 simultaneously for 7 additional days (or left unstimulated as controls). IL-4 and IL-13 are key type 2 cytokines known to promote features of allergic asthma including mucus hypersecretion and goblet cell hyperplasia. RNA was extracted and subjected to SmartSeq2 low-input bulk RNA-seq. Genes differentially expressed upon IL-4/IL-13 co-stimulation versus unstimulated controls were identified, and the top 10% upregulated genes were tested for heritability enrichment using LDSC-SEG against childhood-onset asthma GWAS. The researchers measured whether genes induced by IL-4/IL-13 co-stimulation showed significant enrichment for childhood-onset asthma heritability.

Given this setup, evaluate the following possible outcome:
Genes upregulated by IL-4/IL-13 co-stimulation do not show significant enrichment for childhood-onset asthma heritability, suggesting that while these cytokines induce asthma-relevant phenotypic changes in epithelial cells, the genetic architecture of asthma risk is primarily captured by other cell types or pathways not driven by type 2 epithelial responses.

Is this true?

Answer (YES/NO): YES